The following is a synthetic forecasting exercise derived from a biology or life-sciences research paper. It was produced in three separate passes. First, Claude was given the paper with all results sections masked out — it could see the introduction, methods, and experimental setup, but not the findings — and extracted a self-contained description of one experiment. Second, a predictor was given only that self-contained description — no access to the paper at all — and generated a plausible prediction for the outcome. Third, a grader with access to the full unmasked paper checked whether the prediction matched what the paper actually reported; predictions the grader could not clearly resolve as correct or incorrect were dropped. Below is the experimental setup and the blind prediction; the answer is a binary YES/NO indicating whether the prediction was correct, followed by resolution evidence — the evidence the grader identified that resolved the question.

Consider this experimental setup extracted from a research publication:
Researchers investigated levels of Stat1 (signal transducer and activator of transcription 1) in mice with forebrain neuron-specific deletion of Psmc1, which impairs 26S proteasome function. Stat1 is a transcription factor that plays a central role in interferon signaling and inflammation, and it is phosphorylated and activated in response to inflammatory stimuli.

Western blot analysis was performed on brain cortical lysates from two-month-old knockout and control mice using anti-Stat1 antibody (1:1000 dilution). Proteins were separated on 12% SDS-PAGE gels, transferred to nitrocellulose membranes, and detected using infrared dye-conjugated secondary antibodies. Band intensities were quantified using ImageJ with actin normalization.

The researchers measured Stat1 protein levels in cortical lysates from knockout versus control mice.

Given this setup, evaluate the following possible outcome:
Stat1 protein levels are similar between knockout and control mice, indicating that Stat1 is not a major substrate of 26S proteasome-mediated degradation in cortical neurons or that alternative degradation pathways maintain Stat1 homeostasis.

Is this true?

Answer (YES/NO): NO